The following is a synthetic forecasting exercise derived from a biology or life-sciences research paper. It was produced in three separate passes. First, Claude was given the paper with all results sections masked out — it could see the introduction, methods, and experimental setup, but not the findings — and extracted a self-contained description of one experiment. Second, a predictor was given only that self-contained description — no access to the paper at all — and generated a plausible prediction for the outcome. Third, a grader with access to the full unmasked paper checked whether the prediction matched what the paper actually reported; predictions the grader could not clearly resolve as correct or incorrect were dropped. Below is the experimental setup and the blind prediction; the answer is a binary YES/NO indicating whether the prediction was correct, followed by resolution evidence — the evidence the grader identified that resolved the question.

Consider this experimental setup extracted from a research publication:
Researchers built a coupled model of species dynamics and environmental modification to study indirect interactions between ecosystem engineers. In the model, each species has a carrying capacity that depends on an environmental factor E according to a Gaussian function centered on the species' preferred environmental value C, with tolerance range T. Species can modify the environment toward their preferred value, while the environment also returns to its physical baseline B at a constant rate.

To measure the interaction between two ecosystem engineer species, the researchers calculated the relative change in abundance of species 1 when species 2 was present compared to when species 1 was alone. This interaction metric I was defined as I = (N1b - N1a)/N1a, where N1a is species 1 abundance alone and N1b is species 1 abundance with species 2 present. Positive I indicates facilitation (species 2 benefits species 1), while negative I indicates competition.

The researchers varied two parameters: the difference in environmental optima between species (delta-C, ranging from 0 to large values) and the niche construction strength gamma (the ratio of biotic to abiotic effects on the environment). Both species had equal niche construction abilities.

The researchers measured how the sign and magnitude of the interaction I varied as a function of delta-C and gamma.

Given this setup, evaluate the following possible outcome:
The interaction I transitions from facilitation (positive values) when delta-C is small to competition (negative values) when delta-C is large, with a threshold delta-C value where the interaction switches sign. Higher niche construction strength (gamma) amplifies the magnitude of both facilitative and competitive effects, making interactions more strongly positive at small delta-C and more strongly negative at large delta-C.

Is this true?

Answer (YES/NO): NO